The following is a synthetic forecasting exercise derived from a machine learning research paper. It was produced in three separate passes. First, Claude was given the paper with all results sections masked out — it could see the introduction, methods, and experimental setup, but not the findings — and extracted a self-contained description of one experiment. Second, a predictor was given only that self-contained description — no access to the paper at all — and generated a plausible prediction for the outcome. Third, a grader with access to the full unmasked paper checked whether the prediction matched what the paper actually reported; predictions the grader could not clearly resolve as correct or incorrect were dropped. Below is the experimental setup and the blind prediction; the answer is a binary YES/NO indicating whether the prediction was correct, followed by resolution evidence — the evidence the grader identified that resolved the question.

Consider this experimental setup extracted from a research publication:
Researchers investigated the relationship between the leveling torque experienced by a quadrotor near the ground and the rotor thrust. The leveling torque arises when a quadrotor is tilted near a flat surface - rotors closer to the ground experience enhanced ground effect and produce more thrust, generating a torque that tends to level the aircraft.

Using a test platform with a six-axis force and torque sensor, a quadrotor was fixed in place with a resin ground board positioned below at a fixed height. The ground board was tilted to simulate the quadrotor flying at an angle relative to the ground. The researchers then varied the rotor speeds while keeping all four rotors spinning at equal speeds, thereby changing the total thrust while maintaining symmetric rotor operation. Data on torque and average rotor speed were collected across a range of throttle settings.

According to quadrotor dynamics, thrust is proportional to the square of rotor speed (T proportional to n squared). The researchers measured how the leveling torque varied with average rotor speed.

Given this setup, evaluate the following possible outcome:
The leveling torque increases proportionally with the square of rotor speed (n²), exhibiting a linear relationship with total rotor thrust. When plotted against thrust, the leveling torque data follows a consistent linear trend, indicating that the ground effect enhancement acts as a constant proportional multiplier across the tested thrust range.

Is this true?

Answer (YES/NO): YES